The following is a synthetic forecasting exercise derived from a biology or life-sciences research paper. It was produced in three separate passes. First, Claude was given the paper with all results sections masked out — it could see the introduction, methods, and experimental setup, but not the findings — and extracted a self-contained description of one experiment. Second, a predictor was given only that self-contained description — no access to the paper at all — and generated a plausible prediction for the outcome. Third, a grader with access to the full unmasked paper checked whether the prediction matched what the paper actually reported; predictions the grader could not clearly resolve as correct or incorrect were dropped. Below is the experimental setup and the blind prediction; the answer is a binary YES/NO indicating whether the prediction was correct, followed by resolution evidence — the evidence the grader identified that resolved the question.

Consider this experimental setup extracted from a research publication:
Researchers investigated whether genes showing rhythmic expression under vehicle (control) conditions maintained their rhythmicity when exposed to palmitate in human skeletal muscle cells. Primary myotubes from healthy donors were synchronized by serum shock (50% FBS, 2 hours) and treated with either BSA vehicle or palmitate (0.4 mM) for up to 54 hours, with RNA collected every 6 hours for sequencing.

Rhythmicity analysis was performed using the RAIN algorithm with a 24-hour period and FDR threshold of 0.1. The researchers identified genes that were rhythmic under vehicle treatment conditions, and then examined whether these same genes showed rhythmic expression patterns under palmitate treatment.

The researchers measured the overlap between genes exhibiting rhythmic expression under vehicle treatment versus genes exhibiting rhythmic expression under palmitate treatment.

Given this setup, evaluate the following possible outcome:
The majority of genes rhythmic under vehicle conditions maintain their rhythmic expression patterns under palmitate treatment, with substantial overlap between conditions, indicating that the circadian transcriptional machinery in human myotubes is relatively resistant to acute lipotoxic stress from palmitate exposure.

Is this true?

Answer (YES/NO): NO